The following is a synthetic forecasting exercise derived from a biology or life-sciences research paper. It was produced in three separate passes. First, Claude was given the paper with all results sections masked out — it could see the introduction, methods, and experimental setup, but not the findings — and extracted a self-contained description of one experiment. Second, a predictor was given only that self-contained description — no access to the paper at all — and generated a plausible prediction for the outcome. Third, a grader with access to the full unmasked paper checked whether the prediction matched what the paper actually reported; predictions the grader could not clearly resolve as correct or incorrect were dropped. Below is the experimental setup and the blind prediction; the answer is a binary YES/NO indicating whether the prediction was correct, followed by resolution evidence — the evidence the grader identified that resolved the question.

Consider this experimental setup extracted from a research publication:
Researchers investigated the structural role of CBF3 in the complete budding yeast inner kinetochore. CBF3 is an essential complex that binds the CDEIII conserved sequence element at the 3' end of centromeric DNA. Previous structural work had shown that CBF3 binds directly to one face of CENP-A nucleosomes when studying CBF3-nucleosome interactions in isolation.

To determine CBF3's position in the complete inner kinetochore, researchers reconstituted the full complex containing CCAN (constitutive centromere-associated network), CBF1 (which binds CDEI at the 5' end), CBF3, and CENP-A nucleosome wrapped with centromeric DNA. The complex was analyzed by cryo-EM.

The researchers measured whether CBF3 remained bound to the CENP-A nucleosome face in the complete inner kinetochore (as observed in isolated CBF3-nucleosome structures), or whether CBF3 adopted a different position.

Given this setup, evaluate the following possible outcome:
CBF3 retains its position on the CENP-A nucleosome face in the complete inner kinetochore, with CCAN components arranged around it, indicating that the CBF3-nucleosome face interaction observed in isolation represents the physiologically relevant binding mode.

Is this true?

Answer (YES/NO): NO